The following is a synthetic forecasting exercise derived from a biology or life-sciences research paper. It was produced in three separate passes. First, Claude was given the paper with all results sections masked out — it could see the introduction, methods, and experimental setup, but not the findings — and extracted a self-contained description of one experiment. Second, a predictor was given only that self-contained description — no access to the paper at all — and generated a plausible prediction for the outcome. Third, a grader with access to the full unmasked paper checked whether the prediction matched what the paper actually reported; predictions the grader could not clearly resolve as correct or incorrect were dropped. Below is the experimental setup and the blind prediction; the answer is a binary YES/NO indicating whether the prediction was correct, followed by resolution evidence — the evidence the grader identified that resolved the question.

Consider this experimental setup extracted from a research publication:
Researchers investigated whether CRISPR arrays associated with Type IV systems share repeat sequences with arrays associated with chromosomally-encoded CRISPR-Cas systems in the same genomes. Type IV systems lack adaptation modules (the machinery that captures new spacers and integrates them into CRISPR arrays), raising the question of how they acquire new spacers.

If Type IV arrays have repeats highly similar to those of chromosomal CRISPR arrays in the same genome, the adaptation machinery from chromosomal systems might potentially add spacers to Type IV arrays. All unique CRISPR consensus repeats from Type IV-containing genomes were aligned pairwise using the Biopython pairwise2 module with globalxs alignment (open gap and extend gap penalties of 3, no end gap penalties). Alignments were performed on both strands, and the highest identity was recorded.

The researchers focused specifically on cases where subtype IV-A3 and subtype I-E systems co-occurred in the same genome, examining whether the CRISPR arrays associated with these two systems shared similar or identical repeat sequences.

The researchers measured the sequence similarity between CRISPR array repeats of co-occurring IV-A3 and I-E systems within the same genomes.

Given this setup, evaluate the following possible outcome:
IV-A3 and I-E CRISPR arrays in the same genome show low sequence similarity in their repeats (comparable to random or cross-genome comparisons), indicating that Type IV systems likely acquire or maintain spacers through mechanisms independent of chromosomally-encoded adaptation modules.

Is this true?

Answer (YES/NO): NO